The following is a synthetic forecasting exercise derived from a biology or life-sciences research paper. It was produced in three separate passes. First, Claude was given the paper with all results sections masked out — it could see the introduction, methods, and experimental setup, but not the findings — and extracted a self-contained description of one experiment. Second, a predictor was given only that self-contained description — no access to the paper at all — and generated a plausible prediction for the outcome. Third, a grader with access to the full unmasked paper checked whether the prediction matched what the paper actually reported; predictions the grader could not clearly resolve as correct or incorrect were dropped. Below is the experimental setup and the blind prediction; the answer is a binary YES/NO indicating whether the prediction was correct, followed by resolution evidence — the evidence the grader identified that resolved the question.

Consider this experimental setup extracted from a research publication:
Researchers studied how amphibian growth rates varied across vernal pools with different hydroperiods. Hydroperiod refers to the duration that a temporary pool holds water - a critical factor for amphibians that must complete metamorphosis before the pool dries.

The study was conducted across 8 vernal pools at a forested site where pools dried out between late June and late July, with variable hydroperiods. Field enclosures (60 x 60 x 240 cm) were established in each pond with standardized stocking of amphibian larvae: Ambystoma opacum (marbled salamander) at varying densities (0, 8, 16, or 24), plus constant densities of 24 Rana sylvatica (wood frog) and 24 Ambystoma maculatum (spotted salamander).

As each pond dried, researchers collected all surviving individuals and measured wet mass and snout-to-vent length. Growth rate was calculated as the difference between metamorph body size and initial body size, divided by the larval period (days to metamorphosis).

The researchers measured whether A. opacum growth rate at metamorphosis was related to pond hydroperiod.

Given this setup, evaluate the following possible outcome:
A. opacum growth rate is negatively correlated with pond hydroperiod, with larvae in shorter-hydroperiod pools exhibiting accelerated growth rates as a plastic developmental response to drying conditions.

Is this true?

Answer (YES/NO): NO